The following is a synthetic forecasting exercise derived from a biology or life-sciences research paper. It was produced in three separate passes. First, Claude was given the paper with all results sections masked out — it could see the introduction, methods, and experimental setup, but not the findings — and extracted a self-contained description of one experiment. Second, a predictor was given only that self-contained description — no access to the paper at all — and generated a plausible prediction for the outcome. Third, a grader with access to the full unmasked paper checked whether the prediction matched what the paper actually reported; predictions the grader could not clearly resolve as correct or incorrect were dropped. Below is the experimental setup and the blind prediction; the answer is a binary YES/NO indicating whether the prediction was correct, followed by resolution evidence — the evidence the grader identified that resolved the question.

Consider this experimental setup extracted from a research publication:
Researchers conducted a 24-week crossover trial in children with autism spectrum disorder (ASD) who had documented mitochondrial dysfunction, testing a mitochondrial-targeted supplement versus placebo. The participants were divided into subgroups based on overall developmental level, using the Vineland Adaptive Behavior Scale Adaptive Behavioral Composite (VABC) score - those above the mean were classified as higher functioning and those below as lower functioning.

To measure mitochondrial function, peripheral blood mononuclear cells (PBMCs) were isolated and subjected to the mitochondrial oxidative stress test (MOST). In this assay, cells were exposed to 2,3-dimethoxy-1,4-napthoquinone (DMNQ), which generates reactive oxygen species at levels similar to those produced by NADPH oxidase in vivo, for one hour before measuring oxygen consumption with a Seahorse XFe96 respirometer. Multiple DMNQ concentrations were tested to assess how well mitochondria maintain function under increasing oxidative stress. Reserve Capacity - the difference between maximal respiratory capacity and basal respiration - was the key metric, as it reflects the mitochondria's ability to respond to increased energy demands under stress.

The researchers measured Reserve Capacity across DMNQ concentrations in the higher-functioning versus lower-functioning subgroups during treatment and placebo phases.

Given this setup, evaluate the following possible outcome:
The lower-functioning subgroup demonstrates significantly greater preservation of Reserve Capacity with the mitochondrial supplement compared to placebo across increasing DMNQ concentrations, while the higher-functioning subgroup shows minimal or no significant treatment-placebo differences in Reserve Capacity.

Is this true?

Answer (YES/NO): YES